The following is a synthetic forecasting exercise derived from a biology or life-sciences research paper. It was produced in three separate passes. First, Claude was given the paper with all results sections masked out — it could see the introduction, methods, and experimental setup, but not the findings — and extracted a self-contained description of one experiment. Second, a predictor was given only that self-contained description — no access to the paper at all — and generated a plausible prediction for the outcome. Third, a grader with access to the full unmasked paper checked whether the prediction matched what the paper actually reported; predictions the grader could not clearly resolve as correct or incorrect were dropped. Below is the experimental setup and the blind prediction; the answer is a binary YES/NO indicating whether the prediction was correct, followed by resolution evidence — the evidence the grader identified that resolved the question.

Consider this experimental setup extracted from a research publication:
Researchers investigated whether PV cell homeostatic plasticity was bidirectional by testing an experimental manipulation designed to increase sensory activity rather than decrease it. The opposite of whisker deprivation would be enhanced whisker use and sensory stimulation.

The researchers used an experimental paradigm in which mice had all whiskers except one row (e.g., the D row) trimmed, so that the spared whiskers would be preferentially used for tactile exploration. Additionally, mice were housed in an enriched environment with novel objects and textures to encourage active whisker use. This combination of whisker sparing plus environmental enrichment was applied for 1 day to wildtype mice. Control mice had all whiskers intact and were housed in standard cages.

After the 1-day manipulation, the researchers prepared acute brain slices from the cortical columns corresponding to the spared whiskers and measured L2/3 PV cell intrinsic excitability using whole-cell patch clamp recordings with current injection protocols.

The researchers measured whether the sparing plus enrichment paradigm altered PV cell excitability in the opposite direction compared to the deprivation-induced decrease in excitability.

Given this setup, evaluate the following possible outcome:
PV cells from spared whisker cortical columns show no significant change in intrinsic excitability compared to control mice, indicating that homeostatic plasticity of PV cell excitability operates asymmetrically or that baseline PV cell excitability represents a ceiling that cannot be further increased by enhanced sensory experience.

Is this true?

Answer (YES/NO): NO